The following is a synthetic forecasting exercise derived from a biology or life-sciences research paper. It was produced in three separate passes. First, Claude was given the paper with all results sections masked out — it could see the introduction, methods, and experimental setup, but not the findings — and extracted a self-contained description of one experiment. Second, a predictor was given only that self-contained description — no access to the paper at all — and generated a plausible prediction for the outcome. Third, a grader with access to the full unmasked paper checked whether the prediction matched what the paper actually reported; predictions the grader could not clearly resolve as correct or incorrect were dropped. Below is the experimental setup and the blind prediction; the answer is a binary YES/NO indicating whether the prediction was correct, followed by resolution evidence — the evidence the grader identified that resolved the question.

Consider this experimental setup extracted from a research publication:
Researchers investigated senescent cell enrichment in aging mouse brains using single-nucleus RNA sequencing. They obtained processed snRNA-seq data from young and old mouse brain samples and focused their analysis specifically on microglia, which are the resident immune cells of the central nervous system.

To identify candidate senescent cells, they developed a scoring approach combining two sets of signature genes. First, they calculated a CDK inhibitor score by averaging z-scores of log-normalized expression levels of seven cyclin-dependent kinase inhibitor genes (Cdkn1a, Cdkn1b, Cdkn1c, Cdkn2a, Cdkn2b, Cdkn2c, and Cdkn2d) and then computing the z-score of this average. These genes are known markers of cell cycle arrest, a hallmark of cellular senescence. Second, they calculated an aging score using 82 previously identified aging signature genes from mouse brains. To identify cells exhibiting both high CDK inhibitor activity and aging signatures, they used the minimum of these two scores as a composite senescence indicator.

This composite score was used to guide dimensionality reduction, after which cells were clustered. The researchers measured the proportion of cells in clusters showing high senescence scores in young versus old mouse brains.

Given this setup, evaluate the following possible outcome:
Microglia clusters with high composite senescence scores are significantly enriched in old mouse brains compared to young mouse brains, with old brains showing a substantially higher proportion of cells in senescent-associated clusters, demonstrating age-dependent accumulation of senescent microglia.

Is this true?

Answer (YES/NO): YES